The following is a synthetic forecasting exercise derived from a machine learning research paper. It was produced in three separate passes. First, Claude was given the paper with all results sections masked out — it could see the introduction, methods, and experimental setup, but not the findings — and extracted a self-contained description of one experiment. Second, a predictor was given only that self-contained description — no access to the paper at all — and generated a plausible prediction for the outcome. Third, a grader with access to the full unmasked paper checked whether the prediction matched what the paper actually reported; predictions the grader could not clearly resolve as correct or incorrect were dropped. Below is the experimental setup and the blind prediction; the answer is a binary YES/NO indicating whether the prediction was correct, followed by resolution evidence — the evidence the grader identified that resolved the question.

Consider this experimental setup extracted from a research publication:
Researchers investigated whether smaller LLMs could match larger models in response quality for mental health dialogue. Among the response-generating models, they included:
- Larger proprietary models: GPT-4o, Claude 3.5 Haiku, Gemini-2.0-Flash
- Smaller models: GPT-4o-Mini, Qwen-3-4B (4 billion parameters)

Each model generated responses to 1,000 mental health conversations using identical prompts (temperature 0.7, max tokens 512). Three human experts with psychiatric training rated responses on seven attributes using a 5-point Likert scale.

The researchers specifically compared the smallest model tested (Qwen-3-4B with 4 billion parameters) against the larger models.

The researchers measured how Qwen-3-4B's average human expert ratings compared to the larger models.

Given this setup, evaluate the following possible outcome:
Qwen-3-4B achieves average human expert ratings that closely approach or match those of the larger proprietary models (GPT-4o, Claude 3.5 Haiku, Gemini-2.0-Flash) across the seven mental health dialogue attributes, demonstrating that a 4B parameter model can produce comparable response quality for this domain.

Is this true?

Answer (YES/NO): NO